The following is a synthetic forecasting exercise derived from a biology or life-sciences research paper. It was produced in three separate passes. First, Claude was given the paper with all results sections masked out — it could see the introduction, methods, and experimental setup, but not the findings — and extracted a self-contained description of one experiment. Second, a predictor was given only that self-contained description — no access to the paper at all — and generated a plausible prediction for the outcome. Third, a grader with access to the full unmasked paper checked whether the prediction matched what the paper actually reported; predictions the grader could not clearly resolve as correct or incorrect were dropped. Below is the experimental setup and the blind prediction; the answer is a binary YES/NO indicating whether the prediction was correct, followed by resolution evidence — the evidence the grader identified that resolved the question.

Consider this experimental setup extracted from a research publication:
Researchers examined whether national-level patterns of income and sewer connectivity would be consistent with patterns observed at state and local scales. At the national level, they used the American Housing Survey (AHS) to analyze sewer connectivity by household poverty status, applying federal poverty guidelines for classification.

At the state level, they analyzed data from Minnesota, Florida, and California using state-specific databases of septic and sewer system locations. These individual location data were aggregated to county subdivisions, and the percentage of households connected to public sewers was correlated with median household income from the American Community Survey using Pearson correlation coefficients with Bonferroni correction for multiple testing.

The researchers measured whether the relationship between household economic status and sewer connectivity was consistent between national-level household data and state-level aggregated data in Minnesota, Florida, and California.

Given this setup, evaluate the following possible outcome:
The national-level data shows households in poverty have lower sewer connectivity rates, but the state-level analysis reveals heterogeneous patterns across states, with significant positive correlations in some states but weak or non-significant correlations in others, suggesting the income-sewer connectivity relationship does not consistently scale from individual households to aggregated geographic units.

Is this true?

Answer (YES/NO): NO